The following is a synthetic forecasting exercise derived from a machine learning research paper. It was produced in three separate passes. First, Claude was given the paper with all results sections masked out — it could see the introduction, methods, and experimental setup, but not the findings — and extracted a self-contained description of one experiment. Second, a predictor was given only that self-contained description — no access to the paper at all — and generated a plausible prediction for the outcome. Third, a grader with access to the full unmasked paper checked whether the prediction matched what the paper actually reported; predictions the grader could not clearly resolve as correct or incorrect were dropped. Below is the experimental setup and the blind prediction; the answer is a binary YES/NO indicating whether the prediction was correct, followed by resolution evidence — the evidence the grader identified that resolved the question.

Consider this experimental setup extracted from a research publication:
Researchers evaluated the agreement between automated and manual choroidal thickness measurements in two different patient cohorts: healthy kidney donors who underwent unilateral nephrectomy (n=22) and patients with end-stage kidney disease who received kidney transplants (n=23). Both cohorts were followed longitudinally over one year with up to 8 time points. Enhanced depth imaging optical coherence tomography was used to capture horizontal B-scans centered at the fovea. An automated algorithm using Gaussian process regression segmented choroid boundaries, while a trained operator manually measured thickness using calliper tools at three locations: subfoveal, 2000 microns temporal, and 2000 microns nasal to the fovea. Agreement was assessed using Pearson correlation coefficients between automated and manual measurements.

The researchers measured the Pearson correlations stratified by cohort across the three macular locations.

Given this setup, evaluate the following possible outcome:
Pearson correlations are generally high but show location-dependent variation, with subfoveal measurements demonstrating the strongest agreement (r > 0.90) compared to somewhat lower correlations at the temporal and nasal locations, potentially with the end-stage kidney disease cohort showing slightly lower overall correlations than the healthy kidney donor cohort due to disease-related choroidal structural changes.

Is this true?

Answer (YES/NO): NO